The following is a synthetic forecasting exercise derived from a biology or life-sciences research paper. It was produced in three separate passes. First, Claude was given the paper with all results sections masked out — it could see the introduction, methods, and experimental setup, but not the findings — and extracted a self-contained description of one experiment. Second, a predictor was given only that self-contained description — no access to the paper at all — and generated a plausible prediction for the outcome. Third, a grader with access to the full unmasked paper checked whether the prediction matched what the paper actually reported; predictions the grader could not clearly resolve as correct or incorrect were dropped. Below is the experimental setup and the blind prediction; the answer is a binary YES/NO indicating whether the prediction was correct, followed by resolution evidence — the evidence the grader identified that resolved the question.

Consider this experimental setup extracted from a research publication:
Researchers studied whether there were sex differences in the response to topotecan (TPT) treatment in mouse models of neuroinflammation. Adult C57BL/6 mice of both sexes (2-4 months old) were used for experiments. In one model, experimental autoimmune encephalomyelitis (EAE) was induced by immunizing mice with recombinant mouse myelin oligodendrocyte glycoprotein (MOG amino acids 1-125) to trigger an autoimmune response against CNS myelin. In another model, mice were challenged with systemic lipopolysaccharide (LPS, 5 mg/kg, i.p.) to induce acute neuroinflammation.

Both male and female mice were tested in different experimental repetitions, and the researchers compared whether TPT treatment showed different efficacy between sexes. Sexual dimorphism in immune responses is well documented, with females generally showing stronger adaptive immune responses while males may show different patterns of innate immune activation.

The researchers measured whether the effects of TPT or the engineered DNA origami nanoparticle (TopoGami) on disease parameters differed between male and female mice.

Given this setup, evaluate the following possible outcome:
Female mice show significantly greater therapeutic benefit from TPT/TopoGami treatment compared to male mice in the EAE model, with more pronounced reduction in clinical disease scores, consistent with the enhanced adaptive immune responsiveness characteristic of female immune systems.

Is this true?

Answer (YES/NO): NO